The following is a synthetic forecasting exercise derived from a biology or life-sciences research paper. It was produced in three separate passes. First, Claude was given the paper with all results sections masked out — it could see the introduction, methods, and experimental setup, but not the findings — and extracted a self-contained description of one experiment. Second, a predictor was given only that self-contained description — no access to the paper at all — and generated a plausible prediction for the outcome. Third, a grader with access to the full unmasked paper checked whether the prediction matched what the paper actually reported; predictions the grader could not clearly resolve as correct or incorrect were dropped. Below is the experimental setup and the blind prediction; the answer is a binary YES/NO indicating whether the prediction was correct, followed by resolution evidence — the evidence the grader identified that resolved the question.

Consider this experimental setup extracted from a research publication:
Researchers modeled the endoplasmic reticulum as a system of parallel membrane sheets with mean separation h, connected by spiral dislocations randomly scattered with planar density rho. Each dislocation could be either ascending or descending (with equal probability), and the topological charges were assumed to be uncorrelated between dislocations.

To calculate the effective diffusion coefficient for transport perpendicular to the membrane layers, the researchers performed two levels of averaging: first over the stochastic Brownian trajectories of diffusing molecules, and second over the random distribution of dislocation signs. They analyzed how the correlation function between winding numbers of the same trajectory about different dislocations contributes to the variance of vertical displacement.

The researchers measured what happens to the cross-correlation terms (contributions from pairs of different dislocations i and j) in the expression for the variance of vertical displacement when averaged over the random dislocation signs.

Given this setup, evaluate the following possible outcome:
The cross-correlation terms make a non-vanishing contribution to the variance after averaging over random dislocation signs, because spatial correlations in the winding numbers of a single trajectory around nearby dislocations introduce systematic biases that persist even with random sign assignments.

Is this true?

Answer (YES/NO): NO